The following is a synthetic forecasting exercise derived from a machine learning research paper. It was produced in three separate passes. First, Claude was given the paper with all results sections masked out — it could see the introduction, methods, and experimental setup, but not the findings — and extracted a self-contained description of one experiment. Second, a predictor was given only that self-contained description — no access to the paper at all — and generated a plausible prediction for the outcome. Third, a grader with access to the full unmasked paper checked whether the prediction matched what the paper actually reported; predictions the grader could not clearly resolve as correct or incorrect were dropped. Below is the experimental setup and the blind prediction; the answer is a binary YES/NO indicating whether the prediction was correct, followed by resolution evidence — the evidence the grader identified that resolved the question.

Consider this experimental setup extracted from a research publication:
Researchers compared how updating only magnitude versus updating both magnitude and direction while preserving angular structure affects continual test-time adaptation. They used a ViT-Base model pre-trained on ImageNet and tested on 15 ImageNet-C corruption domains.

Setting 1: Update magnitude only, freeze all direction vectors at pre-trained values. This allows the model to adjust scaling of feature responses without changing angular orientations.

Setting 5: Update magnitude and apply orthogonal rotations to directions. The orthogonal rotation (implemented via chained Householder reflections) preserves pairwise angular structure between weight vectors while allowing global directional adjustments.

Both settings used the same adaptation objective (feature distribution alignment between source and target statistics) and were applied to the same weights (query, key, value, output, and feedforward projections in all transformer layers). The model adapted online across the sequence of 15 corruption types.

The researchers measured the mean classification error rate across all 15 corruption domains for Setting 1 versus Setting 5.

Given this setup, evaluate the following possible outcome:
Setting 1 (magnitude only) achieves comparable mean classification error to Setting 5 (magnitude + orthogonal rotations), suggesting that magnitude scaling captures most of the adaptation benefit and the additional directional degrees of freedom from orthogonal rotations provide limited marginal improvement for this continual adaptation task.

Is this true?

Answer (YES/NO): NO